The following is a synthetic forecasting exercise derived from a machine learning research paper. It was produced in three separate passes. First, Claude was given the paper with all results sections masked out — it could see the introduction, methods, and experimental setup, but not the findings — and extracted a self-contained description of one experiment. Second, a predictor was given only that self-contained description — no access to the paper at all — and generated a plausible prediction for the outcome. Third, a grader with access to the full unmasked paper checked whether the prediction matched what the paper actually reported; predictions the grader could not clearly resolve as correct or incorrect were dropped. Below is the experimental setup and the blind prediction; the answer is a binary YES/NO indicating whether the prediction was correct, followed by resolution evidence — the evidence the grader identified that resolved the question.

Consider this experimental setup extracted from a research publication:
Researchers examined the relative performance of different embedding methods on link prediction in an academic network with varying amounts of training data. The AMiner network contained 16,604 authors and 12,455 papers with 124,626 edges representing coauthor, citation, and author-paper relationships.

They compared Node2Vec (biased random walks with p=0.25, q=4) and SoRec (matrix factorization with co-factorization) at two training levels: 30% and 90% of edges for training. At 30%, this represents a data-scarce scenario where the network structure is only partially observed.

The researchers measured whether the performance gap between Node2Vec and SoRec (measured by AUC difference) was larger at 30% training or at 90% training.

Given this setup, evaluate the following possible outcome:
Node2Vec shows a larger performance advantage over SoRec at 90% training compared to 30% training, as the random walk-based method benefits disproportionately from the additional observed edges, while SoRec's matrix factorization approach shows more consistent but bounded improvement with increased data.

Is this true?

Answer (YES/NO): NO